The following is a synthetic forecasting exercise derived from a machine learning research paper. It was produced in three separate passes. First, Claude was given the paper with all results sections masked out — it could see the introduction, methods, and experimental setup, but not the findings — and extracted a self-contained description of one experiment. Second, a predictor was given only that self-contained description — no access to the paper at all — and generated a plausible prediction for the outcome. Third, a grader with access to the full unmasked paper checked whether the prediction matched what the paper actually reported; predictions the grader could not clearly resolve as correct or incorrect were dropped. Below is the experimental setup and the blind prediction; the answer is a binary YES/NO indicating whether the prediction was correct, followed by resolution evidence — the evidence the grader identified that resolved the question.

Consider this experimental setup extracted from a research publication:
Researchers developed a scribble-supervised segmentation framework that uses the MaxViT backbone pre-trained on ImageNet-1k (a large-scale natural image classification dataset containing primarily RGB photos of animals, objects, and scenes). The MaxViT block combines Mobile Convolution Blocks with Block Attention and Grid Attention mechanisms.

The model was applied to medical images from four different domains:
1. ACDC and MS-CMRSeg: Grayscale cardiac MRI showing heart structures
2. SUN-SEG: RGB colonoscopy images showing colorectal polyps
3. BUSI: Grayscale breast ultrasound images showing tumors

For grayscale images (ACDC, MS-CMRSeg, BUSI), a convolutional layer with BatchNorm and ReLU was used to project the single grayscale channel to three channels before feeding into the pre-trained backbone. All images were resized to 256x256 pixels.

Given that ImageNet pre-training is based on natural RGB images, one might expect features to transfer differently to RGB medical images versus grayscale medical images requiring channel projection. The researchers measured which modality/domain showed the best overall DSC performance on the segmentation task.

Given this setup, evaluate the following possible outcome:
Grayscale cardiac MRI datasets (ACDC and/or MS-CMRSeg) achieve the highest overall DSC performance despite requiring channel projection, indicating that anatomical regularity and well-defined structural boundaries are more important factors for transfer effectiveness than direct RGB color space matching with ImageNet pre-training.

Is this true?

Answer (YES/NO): YES